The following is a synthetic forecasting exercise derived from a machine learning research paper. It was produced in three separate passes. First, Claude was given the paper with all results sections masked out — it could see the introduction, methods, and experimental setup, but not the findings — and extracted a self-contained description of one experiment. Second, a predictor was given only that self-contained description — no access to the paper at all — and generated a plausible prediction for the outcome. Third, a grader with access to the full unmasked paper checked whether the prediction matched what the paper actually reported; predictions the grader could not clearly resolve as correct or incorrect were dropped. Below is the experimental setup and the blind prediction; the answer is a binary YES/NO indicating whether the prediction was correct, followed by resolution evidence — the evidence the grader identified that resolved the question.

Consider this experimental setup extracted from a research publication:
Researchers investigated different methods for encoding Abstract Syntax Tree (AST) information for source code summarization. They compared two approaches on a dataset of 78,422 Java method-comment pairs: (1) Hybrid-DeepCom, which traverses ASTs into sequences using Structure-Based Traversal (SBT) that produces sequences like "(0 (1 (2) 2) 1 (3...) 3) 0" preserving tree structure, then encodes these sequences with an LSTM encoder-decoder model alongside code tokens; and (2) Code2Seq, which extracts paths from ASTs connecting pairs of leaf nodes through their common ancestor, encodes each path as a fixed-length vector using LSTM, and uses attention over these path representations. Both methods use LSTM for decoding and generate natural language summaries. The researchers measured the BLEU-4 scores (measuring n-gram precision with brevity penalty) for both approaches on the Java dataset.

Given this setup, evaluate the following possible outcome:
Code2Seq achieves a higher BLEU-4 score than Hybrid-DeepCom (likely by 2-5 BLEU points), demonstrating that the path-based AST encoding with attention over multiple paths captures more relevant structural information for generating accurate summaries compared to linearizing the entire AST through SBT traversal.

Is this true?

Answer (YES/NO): NO